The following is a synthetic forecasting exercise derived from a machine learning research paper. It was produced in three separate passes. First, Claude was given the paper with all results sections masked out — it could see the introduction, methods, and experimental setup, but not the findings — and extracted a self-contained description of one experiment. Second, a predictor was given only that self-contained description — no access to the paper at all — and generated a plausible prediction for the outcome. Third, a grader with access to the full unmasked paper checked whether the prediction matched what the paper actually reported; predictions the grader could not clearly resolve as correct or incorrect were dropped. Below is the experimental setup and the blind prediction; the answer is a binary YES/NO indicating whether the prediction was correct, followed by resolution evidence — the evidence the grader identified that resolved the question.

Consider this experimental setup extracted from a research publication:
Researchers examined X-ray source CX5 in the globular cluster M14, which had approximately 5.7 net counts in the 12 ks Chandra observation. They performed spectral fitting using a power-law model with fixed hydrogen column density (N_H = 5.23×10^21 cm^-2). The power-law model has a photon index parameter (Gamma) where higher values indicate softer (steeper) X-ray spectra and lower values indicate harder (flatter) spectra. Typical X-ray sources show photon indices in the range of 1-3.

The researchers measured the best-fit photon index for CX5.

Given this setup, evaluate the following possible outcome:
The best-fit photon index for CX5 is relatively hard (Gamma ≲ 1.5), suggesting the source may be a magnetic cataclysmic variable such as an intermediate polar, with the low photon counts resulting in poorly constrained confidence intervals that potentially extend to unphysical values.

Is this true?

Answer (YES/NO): NO